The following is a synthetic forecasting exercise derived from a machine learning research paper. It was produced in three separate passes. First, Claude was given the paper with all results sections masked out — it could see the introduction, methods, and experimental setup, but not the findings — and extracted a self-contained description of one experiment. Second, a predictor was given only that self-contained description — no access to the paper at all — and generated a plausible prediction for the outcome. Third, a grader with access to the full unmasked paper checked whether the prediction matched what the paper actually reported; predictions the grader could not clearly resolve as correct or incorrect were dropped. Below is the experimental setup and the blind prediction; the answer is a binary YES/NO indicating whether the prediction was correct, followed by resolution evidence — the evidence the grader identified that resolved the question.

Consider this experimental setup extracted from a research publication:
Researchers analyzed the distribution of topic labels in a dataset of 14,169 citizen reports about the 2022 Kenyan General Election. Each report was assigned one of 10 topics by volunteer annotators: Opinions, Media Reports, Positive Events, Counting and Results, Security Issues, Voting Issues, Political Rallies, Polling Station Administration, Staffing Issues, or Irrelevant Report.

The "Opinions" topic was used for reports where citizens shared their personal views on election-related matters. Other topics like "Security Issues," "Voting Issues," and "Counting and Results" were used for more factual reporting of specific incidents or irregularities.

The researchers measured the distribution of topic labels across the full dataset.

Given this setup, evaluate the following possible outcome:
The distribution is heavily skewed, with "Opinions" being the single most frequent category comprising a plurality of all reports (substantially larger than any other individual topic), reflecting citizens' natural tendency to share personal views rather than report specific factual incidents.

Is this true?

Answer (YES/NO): YES